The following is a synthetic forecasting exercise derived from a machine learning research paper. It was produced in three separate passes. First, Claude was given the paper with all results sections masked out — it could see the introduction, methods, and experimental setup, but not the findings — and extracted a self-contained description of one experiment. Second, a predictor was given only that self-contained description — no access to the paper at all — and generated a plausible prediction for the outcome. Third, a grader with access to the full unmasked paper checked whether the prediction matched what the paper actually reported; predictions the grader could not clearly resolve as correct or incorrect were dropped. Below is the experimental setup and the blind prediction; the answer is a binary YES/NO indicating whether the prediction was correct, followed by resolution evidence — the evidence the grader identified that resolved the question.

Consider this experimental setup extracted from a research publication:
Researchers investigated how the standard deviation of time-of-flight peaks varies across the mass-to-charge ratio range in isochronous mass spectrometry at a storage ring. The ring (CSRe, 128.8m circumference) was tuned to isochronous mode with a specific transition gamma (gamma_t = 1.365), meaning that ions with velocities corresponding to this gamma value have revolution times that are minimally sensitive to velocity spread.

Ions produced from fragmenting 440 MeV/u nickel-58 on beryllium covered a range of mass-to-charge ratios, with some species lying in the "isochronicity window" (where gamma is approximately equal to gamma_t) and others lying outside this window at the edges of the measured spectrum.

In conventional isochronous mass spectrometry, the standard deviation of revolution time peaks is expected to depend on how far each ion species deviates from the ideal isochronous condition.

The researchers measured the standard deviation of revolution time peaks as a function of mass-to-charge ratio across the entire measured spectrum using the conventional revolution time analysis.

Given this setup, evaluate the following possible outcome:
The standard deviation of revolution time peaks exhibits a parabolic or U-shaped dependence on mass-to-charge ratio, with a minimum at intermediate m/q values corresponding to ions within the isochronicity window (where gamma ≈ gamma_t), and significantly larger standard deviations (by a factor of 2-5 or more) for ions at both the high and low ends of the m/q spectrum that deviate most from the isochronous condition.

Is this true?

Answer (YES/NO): YES